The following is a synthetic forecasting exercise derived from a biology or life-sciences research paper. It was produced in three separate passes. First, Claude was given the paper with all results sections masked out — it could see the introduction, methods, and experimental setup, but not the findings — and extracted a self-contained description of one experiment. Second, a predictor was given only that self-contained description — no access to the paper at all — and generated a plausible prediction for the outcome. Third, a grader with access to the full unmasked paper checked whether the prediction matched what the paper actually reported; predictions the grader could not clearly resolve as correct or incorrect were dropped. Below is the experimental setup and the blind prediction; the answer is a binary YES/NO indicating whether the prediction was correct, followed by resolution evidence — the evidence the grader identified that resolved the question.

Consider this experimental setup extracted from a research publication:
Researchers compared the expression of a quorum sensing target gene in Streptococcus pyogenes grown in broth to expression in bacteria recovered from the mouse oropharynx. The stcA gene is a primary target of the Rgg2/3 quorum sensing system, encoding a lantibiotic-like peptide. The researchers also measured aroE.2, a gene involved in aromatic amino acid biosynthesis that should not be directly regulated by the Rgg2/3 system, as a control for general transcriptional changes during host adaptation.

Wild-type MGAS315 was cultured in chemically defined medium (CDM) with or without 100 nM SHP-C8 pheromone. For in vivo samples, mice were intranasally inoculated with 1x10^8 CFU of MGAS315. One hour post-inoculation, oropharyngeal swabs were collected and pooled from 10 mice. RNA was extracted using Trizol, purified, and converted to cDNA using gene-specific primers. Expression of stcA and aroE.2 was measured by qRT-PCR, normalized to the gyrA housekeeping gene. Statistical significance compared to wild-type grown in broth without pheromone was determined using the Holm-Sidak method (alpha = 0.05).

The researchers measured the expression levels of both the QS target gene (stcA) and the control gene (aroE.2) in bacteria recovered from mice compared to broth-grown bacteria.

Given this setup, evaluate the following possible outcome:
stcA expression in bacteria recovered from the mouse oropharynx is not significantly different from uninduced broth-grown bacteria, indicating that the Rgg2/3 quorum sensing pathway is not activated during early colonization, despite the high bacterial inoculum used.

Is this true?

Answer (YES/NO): NO